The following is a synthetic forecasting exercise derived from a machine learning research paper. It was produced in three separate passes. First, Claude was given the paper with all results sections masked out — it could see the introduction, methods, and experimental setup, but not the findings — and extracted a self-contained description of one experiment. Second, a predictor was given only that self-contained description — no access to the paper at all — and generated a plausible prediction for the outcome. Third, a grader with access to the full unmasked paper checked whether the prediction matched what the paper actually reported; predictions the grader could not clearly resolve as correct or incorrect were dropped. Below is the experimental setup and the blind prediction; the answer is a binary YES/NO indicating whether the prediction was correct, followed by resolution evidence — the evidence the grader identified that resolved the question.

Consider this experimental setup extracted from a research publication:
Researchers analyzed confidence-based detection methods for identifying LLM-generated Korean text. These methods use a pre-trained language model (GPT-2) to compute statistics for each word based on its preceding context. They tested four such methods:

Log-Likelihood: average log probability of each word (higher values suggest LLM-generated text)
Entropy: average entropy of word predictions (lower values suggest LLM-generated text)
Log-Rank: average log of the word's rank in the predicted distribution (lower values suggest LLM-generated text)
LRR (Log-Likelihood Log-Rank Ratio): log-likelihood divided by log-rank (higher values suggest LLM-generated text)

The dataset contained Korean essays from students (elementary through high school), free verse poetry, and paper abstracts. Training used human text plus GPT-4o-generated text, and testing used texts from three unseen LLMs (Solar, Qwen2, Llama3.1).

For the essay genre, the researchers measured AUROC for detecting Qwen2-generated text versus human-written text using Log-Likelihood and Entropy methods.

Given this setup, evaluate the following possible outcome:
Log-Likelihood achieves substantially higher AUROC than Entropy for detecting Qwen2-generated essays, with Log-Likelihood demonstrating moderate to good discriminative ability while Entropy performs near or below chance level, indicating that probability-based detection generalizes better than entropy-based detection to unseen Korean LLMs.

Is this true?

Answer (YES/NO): NO